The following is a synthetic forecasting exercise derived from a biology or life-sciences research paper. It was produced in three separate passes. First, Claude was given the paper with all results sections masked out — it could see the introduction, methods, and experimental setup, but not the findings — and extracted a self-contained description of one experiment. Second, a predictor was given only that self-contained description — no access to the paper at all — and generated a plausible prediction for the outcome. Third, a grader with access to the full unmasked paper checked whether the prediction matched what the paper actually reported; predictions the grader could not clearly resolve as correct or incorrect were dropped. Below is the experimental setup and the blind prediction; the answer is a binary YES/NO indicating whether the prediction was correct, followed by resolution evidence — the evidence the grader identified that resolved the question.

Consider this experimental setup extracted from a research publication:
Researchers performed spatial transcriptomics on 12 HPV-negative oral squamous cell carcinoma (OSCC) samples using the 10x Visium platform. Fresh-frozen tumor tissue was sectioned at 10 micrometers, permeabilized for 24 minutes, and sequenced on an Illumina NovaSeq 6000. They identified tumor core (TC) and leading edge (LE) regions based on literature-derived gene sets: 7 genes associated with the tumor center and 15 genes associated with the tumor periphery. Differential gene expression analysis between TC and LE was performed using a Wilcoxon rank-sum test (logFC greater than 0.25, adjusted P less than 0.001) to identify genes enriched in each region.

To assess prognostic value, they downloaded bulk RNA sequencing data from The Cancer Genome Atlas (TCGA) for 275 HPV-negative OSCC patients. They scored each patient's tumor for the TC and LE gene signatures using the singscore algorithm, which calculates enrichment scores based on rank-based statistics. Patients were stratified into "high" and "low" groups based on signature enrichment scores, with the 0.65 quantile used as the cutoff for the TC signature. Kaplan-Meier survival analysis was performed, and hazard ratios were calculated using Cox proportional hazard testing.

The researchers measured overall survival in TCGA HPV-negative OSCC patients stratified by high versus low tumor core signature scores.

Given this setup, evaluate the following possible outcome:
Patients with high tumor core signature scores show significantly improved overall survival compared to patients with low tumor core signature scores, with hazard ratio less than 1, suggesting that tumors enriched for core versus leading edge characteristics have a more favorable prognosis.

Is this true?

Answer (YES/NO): YES